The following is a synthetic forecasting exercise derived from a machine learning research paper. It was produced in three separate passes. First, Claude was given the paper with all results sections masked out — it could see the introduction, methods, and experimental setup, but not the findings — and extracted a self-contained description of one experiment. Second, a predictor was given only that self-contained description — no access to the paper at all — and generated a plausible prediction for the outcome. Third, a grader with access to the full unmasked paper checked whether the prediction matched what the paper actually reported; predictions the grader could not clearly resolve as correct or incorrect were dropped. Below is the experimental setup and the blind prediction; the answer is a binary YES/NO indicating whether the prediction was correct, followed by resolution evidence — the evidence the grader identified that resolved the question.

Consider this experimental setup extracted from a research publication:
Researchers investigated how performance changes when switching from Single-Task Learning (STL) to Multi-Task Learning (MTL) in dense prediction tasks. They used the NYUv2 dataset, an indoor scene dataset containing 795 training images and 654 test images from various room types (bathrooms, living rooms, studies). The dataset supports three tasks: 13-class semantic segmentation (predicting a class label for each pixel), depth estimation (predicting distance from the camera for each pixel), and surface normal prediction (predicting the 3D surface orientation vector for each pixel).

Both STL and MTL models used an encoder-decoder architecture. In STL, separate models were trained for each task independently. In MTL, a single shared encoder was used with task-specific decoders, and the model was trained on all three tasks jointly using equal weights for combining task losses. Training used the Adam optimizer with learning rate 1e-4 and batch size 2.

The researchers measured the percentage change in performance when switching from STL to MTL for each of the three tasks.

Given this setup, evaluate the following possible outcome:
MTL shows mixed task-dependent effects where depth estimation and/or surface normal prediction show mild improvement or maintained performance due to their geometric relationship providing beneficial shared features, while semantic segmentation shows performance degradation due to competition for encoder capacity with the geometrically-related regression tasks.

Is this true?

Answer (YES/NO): NO